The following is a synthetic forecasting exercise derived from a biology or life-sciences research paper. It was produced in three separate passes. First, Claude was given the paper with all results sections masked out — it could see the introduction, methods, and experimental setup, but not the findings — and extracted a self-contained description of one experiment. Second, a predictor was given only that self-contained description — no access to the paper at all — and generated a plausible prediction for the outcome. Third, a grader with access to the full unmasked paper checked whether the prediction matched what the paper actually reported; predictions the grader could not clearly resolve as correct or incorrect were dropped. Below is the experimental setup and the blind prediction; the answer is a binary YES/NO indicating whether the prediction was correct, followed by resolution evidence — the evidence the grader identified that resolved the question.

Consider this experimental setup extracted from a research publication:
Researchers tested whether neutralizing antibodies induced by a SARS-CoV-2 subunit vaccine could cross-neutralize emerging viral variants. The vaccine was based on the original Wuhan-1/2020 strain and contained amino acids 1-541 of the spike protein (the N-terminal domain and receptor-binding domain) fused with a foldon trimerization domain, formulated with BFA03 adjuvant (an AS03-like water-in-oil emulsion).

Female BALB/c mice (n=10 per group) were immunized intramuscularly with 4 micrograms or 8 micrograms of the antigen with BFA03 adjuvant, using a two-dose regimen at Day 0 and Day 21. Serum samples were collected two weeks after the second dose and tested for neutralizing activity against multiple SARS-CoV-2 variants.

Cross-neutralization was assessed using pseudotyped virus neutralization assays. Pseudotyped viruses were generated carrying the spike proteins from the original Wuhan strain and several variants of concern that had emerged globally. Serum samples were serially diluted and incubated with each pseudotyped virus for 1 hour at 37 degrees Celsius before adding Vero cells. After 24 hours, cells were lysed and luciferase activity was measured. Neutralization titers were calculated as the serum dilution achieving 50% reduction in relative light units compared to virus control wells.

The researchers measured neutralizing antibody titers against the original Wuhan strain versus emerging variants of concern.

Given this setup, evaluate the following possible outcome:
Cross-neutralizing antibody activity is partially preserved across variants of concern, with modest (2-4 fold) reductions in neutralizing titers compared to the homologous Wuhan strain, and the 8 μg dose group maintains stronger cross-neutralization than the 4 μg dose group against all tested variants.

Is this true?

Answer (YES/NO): NO